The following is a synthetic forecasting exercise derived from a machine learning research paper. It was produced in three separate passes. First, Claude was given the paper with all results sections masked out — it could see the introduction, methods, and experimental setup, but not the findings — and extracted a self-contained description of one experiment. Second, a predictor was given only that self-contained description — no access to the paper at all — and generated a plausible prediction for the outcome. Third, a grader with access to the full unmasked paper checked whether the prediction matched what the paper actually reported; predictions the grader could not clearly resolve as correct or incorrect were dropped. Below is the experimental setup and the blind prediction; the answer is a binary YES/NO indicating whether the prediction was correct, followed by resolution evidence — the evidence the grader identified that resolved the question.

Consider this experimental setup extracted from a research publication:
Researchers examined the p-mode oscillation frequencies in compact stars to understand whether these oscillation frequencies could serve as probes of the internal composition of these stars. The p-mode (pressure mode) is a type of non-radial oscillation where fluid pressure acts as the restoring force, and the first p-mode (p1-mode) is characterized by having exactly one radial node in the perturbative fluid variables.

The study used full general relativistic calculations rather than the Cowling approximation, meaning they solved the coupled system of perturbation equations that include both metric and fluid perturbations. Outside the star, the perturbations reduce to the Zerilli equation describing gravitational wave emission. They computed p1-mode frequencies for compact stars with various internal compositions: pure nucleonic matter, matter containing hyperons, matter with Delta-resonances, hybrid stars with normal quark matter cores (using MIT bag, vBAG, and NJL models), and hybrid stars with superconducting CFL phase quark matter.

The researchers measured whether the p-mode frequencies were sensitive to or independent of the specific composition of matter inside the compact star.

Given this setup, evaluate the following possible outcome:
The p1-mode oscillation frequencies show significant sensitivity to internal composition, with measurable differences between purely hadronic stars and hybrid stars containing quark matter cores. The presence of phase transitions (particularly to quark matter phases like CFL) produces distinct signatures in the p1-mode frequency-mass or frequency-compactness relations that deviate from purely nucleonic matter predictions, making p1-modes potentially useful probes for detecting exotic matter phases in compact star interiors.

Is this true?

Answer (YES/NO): YES